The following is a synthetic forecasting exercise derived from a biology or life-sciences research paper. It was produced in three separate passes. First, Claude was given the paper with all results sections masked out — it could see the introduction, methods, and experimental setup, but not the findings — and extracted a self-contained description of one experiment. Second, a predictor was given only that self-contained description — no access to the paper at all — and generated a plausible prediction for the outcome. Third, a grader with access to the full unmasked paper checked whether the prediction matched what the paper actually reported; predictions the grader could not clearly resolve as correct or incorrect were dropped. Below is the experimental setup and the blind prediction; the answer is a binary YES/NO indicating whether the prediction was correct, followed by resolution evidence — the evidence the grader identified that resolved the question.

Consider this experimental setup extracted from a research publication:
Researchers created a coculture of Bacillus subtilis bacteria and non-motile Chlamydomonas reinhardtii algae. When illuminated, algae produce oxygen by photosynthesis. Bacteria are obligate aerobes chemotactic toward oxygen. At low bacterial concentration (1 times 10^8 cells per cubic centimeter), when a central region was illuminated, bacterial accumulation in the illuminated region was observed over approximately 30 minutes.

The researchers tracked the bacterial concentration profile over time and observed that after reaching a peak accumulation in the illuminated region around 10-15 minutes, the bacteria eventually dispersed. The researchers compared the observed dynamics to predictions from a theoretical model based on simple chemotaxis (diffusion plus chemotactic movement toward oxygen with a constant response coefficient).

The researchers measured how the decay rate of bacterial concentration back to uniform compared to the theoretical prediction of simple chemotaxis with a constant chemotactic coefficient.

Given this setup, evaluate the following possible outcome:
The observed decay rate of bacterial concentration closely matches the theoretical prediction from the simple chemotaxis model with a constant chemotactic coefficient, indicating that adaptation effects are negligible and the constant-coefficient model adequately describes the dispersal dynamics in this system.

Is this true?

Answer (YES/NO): NO